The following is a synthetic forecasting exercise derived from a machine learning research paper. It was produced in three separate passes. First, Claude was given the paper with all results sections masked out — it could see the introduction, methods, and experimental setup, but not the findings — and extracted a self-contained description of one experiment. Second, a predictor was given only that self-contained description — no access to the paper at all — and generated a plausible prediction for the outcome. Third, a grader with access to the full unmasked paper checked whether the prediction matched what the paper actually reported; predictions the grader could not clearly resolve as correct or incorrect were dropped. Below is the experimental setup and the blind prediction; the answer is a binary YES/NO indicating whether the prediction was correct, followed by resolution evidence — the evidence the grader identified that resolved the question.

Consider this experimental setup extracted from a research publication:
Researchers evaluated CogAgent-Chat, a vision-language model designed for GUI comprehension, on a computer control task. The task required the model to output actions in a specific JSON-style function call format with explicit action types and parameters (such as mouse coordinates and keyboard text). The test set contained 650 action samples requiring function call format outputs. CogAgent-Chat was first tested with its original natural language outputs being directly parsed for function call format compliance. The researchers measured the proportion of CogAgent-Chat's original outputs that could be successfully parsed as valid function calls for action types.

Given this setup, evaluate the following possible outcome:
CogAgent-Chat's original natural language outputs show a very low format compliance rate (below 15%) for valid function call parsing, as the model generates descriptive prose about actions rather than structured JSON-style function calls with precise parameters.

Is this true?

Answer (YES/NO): YES